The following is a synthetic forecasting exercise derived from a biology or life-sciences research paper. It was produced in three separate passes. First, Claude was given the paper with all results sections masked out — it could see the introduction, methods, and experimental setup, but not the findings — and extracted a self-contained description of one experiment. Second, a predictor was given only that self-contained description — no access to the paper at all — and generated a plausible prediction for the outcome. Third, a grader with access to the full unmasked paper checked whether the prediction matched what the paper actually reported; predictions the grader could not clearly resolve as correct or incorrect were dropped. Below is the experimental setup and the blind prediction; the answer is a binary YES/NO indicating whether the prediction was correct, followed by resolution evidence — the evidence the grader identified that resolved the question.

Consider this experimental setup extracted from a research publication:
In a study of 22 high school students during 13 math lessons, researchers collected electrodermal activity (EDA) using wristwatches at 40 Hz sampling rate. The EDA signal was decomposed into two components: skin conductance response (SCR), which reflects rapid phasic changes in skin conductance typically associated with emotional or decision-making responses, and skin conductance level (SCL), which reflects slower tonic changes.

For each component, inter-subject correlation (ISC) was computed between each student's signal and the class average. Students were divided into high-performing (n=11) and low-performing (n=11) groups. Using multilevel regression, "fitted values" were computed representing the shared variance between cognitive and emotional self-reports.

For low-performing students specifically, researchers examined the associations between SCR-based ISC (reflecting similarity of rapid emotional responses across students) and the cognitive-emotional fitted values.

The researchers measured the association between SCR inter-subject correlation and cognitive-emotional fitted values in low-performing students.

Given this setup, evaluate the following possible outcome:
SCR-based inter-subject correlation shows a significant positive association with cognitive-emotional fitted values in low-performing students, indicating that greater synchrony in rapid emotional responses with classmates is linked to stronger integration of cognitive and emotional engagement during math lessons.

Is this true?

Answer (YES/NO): YES